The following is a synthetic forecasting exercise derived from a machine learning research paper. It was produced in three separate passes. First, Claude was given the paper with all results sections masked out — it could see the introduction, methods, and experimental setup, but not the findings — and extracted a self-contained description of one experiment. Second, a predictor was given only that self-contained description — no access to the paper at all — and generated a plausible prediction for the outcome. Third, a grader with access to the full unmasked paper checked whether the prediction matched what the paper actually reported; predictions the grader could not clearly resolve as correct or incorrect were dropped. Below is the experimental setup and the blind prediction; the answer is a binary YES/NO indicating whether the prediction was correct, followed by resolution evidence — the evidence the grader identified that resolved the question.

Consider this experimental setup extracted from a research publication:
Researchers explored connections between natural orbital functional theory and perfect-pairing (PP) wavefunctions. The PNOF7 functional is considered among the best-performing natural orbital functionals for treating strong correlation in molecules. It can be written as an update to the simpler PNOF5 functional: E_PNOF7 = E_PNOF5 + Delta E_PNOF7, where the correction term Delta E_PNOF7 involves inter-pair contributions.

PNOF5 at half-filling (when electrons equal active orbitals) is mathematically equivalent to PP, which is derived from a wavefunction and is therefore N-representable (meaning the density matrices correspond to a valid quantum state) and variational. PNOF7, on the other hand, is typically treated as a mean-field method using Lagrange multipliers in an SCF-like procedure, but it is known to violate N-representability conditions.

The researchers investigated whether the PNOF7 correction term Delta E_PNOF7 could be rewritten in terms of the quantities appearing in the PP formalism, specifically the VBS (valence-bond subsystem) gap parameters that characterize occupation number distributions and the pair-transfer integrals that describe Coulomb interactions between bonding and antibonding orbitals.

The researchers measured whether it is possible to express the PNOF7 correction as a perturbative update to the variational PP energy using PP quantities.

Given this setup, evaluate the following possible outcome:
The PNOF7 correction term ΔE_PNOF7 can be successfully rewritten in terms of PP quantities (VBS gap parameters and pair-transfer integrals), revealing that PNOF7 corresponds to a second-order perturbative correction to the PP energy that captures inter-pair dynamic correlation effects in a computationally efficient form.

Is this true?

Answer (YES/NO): NO